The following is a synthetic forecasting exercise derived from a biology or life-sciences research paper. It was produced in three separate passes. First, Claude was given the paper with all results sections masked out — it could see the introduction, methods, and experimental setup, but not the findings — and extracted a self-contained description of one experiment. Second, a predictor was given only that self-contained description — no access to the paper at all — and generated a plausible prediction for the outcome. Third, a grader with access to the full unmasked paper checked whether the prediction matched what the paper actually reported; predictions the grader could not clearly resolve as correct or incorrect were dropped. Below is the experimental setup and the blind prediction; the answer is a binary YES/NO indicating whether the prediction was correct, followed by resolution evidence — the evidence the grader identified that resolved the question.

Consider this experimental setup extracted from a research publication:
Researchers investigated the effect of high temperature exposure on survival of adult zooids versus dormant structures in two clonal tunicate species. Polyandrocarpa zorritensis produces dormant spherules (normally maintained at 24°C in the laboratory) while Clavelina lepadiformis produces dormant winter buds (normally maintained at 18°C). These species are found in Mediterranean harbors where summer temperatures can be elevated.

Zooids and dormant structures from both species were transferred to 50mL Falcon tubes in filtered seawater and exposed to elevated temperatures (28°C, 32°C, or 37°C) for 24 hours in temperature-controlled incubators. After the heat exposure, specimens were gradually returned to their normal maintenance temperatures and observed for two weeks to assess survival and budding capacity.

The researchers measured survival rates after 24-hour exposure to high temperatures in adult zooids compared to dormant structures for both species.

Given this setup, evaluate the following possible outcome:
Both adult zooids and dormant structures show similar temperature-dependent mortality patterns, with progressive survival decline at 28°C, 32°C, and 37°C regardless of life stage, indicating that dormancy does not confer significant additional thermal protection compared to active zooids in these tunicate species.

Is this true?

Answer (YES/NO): NO